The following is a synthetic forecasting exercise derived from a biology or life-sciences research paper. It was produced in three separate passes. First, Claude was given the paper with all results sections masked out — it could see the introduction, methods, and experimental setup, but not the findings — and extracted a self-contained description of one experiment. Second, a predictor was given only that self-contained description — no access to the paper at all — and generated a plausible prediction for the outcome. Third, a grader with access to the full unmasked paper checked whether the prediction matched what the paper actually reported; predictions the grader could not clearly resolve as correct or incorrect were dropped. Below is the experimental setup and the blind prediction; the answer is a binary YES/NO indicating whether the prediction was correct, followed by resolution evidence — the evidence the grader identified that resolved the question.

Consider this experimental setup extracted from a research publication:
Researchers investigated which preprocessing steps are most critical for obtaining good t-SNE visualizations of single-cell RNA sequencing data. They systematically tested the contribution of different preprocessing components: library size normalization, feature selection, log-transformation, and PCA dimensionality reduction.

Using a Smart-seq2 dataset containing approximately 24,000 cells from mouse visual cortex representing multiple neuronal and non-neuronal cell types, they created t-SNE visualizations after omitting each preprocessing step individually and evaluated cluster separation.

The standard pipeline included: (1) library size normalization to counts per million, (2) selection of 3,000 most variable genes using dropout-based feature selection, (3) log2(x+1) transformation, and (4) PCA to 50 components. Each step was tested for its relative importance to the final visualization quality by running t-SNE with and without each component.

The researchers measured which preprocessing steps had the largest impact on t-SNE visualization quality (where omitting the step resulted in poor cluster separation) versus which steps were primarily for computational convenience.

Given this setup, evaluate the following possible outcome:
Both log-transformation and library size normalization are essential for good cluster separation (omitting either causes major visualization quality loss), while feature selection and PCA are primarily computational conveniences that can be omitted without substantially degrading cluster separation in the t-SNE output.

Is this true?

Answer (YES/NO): NO